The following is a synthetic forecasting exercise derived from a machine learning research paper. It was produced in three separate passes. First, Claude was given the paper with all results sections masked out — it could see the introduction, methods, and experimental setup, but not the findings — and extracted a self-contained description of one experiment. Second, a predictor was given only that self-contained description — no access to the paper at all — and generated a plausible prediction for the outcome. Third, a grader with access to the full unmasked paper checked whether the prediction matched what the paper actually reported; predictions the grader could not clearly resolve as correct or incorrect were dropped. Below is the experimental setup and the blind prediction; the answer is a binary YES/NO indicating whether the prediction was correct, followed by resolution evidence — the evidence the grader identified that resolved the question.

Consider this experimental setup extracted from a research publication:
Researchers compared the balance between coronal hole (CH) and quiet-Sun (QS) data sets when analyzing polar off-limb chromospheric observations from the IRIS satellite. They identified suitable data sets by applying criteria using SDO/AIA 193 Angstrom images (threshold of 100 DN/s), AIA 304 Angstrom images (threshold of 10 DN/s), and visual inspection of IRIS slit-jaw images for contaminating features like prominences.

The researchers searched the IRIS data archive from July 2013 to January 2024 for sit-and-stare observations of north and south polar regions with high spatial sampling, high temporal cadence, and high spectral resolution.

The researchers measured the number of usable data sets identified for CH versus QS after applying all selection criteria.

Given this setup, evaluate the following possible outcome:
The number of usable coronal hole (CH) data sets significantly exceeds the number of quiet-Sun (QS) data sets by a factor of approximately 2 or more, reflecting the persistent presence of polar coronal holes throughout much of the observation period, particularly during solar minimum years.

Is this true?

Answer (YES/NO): NO